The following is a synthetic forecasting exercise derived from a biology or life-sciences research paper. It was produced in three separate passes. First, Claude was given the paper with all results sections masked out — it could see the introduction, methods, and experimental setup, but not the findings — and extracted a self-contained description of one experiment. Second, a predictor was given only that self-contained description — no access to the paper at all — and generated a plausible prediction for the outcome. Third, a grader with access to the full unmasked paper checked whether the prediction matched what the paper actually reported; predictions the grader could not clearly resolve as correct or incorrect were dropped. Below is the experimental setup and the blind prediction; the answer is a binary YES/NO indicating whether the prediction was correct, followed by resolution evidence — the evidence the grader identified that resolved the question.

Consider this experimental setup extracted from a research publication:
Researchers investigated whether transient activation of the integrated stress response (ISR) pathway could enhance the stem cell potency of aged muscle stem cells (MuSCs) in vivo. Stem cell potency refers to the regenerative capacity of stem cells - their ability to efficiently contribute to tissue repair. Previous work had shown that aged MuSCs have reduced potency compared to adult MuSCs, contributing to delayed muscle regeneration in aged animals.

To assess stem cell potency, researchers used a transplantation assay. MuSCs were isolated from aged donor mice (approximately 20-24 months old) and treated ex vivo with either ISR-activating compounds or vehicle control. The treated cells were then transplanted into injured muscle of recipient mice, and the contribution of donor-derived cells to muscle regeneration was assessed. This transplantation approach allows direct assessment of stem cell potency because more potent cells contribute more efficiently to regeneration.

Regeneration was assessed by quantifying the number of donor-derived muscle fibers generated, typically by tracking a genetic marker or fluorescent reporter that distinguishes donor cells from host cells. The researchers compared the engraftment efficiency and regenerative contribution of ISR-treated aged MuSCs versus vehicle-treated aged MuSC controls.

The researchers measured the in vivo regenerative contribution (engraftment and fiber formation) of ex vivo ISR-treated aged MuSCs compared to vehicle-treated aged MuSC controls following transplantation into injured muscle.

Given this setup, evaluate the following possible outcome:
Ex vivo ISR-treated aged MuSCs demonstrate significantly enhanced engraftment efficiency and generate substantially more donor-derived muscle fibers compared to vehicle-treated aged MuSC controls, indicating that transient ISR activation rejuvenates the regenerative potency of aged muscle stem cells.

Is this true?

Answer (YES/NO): YES